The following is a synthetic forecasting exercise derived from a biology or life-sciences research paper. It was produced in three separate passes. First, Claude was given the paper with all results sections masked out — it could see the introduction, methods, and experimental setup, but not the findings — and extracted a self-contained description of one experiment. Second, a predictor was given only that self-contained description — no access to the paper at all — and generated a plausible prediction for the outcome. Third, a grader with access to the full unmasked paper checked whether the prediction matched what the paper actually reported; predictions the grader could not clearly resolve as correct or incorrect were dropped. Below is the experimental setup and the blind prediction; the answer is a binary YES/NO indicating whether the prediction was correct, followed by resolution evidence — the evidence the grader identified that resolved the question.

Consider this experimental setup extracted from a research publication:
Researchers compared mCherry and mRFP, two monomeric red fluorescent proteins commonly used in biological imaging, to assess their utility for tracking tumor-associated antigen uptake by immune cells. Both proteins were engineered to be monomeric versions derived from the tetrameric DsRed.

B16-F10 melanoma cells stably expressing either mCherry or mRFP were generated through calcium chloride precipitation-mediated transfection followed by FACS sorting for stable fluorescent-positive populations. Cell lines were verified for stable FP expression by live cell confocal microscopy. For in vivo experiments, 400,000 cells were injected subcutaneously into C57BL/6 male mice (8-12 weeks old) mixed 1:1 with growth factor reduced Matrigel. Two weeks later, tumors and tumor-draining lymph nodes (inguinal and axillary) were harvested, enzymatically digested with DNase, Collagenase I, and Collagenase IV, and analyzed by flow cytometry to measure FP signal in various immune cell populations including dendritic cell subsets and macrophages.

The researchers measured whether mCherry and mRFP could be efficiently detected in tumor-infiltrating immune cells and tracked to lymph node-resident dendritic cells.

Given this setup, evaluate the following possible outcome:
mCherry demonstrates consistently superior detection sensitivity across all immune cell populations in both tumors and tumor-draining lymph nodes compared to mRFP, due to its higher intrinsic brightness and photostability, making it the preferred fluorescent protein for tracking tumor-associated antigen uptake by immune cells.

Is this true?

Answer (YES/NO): NO